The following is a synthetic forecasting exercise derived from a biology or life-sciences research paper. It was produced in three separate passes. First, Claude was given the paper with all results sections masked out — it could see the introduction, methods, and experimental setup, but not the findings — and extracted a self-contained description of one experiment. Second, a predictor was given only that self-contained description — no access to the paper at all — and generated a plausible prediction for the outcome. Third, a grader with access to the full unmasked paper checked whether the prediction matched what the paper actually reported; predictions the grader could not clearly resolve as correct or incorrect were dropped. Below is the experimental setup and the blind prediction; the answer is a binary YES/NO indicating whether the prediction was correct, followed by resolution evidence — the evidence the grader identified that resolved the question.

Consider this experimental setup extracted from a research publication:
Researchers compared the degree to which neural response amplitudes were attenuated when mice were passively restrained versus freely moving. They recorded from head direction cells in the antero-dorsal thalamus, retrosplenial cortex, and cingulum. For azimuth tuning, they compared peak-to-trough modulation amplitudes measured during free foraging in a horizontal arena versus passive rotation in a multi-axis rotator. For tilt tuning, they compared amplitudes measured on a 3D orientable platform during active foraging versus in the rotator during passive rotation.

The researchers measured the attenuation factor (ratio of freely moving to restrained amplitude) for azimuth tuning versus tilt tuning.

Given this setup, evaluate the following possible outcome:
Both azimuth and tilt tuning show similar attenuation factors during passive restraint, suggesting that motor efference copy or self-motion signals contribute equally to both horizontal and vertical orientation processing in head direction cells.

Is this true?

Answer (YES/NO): NO